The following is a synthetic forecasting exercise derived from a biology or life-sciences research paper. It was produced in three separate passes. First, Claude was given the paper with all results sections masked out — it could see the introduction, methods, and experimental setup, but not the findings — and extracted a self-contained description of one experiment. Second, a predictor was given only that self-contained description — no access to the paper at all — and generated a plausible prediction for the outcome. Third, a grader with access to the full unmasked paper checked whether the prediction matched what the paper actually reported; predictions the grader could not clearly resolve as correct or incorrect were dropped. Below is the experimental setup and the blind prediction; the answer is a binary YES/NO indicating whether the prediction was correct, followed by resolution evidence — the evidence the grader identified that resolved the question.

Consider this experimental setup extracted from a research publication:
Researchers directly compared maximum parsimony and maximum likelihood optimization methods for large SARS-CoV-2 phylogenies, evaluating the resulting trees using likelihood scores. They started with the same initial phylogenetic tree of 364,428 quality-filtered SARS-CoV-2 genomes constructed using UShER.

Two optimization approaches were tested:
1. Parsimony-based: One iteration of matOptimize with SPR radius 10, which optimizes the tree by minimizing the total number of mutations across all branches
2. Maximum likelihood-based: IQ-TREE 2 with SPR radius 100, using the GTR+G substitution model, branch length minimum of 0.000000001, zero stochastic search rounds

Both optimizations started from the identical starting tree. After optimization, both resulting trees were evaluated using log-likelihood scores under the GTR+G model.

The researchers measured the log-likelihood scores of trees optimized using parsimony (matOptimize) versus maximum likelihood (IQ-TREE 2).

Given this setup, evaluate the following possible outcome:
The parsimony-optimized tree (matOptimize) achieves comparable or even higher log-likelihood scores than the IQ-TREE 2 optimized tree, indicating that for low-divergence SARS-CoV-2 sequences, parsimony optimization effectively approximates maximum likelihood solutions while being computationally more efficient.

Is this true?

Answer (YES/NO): YES